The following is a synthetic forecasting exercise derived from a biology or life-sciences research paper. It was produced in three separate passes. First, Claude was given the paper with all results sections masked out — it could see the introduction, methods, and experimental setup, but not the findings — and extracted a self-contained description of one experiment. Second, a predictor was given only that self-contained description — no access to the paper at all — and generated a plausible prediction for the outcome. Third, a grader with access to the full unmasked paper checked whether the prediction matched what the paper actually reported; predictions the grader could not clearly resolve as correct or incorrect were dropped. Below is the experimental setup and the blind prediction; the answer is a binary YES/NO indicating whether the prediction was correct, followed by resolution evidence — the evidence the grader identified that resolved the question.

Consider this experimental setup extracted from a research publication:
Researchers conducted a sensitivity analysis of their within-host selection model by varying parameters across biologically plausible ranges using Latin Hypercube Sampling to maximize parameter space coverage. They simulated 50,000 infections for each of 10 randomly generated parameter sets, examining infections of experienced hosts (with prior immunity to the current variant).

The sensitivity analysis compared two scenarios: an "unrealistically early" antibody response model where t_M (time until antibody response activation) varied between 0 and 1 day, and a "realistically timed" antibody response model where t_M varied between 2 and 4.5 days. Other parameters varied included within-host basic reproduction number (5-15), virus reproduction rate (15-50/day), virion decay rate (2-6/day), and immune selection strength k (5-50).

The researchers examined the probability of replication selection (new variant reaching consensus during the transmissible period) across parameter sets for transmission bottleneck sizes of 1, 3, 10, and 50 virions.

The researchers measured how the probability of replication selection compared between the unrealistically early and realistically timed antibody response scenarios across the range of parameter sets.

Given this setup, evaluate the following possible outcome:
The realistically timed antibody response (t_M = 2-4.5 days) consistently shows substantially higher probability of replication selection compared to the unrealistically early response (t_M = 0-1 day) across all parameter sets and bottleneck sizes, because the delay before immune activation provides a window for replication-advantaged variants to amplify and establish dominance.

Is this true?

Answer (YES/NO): NO